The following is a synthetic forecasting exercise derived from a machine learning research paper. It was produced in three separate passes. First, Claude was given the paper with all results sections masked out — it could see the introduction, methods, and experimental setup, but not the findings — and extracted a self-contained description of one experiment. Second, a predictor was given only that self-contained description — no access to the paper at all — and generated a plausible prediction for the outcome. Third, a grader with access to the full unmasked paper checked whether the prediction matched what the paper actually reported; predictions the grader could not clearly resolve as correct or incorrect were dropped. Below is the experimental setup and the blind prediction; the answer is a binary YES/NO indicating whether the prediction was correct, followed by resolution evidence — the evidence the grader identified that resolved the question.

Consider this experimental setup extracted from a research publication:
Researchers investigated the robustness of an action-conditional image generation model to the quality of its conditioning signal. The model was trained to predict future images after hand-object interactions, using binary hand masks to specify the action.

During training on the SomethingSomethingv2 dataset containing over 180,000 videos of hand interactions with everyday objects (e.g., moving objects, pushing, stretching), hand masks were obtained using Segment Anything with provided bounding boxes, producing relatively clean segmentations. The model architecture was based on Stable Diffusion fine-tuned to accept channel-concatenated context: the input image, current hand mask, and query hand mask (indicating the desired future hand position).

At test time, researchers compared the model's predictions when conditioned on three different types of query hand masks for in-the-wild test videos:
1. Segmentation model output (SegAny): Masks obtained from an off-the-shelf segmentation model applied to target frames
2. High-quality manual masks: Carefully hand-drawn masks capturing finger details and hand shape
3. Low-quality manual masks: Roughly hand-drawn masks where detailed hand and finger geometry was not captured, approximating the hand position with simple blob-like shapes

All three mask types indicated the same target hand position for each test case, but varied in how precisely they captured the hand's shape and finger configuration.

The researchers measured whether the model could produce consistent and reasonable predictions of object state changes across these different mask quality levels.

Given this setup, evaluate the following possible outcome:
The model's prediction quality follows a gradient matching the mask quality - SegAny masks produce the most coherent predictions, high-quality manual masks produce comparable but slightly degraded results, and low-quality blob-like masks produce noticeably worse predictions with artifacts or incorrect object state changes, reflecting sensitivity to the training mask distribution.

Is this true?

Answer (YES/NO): NO